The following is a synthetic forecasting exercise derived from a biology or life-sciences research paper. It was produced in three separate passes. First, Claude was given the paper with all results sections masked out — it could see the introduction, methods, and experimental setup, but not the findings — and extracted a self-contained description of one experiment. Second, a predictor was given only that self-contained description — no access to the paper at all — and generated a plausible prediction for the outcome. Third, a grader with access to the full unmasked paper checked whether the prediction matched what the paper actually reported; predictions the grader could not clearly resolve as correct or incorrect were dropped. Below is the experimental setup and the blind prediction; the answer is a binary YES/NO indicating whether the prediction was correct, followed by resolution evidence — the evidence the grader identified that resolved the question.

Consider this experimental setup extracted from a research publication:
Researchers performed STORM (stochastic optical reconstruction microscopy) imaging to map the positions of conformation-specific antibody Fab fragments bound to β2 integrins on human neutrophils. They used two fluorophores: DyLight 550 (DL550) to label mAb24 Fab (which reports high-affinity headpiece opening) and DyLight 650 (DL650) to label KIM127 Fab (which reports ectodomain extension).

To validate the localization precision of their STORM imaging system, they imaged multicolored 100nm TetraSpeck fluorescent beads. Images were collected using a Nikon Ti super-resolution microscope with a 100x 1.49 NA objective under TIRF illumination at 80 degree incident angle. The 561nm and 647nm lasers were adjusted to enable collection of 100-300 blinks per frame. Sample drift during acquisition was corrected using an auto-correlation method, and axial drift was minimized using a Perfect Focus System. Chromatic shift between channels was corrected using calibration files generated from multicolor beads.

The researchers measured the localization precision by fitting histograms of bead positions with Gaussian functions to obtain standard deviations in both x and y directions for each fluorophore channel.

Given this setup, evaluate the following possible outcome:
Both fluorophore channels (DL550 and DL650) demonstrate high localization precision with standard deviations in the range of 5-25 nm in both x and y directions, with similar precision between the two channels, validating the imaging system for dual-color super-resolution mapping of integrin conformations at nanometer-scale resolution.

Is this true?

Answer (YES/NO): YES